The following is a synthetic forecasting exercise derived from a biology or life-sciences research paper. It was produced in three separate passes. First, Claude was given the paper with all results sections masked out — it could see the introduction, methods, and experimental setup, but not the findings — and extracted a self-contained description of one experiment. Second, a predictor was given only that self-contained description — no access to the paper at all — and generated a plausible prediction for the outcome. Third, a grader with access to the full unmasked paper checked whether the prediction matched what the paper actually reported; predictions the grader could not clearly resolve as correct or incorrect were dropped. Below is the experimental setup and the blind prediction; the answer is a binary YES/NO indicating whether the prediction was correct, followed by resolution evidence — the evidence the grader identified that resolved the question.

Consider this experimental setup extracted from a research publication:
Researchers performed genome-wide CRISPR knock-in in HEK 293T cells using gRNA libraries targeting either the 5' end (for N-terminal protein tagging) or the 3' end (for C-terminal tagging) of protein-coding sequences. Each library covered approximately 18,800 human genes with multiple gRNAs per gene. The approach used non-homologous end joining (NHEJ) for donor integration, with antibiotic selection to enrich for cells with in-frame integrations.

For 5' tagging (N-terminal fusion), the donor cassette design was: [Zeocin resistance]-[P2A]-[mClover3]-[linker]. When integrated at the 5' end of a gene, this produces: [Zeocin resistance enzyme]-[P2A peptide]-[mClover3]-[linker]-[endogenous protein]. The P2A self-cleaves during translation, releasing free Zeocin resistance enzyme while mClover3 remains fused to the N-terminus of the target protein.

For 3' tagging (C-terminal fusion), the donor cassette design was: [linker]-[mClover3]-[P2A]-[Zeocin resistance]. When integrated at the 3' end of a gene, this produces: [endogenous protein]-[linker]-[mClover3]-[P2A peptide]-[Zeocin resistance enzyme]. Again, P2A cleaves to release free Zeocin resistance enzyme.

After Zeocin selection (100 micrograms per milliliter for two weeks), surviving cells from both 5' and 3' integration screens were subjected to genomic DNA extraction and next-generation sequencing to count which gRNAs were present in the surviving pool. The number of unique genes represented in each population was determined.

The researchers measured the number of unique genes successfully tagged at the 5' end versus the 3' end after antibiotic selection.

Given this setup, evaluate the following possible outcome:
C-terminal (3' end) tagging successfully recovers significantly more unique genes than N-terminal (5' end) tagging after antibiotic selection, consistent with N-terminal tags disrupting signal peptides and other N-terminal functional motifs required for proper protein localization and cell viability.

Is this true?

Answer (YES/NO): NO